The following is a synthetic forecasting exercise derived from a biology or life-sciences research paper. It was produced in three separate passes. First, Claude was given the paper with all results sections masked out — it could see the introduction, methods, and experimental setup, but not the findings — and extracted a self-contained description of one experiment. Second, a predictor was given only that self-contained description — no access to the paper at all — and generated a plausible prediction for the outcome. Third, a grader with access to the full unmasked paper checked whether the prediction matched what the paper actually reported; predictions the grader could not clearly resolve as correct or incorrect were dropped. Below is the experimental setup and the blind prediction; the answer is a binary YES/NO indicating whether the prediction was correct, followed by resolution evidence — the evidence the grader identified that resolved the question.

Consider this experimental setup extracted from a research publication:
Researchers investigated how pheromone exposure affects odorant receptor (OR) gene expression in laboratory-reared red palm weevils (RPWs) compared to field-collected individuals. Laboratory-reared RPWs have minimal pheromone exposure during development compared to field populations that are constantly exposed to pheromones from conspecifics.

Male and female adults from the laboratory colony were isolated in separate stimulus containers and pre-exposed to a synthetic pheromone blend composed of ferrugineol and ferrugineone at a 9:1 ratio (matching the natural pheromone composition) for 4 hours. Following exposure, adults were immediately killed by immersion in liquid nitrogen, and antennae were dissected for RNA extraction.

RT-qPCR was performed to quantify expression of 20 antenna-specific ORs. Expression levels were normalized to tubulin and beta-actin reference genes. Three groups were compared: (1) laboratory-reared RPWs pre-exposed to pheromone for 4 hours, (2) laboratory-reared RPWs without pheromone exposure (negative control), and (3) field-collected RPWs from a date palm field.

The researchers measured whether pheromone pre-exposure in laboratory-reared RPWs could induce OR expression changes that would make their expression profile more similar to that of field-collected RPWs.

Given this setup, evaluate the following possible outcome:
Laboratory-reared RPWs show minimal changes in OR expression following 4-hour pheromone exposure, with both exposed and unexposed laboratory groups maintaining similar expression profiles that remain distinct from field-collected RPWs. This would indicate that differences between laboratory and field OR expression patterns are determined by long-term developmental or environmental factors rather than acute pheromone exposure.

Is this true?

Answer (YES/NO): NO